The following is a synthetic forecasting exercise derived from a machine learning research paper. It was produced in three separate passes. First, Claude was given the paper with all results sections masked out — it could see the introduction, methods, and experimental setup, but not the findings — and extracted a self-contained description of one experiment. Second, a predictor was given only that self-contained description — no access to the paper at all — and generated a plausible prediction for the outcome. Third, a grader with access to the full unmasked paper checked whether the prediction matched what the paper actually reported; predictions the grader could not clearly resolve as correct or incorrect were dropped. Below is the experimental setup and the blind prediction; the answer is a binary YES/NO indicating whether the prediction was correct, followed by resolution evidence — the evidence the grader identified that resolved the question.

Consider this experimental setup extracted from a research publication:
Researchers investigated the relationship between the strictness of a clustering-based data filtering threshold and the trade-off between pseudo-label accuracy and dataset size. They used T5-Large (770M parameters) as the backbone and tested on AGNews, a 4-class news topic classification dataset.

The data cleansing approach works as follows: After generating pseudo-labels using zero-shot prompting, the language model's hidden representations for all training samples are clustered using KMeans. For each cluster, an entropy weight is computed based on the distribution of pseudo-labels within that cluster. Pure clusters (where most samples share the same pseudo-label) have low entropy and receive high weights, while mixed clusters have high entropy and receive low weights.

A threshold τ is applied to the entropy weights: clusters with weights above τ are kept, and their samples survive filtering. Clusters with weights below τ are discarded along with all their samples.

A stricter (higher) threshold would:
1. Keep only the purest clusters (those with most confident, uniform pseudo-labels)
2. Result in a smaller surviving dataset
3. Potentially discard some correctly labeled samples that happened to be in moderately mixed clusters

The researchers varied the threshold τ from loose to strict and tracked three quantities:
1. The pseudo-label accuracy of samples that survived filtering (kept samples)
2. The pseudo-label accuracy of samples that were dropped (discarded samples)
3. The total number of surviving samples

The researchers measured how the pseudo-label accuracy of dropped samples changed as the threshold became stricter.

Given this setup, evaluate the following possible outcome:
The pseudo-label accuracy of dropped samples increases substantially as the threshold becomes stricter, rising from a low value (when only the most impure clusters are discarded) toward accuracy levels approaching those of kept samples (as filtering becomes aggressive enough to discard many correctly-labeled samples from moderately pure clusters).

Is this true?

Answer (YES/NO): NO